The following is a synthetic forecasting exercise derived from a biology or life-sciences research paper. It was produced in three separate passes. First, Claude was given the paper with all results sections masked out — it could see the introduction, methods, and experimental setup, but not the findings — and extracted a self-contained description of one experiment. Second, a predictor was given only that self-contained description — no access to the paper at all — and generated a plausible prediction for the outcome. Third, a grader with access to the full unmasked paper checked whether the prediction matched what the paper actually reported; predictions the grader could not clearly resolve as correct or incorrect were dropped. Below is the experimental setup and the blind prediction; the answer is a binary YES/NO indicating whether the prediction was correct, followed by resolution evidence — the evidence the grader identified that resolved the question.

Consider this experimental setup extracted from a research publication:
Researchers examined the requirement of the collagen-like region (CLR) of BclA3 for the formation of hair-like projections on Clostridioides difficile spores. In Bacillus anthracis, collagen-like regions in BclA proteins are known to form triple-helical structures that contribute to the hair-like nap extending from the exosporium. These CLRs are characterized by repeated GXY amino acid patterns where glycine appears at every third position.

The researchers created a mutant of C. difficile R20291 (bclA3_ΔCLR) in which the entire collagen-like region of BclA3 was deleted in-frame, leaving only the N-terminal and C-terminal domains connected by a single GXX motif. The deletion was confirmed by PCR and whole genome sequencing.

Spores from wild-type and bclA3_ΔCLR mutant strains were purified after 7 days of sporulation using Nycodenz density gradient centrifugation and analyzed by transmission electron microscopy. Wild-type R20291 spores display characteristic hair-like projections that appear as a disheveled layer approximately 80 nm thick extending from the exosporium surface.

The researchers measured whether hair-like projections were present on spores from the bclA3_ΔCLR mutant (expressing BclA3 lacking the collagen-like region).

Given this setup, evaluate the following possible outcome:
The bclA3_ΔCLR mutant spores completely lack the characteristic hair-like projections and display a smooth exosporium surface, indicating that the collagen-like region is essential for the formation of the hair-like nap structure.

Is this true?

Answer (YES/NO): YES